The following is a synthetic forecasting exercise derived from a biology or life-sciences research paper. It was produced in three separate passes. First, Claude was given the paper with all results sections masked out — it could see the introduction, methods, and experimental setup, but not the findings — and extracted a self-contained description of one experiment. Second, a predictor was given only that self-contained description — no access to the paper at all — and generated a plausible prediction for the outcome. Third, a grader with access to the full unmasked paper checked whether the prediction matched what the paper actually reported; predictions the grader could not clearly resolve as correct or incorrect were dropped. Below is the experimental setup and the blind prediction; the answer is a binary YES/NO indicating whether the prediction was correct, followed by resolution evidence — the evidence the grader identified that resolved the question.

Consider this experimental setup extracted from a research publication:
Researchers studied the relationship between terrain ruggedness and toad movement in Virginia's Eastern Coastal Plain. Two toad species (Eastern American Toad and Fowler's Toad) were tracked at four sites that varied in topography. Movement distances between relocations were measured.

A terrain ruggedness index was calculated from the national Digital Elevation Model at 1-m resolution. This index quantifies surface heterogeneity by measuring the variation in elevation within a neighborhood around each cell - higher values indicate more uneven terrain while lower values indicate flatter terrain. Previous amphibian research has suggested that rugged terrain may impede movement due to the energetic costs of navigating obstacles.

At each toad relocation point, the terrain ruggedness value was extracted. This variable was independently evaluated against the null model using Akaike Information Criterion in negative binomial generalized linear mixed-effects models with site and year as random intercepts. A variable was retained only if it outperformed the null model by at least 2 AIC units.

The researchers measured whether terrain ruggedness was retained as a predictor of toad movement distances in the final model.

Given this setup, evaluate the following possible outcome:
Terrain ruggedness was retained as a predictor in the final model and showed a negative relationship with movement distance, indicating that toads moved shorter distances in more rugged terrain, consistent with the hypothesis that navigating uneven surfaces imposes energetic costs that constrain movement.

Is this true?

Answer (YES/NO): NO